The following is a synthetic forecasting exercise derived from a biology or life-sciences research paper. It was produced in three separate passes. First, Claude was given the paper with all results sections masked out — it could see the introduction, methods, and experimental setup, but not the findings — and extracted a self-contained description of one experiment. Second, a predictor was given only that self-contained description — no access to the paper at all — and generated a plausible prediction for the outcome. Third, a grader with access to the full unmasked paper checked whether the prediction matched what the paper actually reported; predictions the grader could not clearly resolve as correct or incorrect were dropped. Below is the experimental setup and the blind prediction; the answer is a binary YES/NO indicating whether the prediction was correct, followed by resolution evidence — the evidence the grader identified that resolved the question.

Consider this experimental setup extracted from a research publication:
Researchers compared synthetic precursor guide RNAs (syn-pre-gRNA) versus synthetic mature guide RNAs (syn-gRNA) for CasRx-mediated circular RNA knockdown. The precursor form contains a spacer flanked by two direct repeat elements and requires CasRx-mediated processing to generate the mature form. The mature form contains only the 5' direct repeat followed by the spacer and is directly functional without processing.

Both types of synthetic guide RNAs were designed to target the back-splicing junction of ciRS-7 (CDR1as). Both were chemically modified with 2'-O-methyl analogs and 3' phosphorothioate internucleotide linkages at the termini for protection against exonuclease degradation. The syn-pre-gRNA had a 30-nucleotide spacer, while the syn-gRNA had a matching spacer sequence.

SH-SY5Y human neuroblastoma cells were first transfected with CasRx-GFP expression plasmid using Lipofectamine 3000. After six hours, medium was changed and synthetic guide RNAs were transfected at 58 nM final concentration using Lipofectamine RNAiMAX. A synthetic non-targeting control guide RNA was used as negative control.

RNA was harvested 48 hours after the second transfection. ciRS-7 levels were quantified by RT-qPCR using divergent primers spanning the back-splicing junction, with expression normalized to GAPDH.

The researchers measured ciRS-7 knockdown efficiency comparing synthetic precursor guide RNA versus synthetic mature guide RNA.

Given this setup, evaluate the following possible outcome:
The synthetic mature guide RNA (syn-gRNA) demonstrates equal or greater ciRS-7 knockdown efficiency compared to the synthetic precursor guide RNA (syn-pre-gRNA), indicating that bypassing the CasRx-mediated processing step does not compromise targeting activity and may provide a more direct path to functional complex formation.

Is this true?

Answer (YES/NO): YES